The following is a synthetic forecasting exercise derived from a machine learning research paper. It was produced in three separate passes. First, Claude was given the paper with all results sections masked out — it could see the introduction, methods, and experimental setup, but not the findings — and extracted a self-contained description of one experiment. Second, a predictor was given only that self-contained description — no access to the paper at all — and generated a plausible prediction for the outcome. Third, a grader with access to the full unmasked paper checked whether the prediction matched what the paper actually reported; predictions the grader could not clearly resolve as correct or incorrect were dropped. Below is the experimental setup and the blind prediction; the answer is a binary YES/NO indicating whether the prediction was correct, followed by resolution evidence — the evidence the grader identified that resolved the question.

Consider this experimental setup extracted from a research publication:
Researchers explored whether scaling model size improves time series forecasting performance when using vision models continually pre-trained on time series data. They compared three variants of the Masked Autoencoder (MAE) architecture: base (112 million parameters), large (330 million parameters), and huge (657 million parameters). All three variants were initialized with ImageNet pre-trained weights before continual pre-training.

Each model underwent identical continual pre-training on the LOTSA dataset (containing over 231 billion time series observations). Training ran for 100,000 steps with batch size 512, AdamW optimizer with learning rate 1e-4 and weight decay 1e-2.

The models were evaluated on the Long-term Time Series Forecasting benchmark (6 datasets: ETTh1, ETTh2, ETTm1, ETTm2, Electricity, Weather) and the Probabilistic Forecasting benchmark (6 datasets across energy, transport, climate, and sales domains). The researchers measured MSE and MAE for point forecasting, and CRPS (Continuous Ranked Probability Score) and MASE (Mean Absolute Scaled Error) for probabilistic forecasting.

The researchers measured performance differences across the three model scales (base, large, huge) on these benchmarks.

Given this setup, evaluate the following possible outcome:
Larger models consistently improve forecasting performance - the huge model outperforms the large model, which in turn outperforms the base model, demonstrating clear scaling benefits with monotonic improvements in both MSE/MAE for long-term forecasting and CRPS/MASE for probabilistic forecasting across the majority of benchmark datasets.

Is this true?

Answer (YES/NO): NO